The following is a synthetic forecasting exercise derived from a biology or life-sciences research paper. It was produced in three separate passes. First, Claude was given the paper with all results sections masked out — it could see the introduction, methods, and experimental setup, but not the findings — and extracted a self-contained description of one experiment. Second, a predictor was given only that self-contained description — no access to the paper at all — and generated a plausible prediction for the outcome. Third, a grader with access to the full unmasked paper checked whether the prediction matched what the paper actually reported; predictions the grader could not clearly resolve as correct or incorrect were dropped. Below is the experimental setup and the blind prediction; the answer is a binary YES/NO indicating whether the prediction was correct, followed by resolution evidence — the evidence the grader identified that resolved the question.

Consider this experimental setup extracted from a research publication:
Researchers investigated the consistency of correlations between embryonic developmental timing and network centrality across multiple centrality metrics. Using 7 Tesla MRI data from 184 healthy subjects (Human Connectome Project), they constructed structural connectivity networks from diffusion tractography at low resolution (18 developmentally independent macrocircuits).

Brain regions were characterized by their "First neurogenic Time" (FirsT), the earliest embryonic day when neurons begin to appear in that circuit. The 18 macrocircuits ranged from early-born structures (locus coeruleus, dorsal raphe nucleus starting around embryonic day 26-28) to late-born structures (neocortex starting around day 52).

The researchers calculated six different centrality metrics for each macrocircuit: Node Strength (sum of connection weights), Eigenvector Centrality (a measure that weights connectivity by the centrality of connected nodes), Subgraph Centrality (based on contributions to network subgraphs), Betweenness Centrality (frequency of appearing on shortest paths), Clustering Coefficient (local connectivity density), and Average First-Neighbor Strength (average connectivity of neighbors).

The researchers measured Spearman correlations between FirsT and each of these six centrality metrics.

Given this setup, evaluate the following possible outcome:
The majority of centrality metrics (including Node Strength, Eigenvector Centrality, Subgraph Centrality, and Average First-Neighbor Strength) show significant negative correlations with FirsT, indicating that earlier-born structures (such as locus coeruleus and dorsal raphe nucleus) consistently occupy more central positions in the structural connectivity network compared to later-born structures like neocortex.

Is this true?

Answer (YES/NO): YES